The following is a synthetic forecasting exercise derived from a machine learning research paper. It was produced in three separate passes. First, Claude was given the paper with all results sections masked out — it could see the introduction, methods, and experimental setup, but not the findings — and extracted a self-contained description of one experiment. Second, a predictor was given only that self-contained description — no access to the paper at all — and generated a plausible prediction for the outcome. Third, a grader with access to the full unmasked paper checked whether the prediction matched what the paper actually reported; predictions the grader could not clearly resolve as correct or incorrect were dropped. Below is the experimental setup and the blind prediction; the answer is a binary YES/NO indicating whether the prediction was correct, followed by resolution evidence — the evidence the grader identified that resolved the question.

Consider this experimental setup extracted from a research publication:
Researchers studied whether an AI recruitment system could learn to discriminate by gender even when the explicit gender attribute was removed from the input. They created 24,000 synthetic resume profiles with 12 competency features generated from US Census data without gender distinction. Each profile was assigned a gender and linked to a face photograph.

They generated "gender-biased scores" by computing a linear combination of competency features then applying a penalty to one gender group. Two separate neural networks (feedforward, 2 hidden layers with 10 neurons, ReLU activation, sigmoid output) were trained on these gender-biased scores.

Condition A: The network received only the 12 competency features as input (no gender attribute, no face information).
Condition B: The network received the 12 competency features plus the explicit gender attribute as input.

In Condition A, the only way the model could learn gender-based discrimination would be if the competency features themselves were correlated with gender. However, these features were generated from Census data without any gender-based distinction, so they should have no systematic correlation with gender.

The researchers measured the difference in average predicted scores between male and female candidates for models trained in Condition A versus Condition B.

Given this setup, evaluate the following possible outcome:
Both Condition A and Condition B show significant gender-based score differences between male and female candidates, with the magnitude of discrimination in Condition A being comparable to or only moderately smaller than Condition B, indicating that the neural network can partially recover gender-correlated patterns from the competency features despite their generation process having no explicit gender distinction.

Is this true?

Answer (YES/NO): NO